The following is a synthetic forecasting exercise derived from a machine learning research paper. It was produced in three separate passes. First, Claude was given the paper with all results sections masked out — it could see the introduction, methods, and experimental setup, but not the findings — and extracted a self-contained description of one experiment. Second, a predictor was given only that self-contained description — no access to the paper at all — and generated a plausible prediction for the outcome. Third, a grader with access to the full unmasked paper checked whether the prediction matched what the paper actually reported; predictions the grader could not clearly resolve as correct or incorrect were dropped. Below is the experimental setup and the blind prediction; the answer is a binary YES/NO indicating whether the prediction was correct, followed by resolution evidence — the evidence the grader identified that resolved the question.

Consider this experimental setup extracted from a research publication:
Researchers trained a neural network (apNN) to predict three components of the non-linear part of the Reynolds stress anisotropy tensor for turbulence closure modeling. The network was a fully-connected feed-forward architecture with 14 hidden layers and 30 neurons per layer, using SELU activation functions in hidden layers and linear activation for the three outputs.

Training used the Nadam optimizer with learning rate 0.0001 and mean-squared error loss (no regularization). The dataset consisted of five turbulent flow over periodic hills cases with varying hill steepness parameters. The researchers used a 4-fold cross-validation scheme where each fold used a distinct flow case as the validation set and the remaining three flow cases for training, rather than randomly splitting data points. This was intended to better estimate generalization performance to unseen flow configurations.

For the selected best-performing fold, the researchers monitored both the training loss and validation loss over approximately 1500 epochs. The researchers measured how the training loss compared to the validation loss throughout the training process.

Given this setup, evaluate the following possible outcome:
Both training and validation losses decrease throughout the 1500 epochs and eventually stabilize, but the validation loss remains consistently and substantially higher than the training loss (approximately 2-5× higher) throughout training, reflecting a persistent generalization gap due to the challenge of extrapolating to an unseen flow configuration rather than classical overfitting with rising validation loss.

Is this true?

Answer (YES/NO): NO